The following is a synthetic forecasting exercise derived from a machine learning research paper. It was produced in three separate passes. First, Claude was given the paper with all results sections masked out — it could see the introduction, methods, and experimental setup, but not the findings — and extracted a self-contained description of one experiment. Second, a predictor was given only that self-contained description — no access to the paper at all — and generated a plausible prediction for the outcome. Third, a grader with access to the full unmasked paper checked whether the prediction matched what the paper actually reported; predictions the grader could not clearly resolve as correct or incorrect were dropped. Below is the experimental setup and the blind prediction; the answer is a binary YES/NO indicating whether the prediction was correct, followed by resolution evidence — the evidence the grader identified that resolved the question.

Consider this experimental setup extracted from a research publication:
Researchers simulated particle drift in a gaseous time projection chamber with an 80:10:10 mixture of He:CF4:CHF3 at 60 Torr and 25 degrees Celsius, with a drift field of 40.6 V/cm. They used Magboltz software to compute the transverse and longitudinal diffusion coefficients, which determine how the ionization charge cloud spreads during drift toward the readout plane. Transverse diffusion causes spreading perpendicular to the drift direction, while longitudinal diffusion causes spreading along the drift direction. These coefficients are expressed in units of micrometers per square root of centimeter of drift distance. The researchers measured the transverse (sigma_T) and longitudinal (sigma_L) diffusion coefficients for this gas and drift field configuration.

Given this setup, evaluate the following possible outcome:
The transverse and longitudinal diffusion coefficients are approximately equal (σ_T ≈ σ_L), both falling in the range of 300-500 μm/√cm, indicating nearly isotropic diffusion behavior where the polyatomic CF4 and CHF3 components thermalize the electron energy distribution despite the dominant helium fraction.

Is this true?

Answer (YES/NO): YES